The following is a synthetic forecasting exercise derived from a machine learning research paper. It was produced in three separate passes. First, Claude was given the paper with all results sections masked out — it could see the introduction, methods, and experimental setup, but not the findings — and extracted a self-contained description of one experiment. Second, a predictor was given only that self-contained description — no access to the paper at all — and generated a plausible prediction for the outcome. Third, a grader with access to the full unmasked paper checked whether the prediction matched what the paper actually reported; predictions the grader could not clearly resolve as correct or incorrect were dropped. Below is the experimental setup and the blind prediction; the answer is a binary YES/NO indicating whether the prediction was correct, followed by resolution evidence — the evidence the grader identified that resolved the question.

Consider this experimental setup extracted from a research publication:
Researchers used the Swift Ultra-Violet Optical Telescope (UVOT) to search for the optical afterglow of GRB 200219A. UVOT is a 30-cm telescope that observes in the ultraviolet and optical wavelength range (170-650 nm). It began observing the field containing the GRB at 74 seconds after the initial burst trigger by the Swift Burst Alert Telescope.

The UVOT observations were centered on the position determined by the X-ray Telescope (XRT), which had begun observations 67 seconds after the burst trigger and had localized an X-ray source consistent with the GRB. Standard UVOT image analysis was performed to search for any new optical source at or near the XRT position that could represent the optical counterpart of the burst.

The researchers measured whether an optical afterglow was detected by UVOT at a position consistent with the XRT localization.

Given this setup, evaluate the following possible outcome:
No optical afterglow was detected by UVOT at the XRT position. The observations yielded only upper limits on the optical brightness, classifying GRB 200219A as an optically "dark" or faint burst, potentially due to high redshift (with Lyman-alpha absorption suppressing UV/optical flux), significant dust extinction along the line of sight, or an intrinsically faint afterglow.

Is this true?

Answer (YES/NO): YES